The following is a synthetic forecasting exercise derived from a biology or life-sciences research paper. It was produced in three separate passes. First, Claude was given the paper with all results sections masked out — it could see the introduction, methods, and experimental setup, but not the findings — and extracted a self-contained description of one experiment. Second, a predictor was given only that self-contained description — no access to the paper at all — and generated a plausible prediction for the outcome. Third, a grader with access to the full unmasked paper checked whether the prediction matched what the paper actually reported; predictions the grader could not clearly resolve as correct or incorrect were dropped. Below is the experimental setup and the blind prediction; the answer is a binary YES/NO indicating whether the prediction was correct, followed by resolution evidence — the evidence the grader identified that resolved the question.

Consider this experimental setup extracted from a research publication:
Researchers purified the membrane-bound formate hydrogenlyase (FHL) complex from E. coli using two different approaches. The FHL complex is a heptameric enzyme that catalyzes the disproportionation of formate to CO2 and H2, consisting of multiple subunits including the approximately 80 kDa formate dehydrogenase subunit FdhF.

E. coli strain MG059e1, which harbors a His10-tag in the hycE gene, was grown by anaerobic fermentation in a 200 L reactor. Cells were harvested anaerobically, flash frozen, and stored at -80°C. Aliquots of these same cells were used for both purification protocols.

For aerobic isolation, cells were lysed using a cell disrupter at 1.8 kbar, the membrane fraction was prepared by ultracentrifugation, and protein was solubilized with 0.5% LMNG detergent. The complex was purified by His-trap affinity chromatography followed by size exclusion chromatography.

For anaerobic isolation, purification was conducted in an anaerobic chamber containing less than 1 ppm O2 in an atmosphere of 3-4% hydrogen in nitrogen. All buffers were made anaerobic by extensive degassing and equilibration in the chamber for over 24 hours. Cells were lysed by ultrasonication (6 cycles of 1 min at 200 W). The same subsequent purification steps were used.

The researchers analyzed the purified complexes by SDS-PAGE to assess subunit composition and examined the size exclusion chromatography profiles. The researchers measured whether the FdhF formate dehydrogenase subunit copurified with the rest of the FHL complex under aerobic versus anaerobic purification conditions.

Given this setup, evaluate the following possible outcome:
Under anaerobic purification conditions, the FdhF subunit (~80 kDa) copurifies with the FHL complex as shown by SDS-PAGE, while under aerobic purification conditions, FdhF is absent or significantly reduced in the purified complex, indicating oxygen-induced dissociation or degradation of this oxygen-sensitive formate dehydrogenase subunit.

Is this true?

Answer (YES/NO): NO